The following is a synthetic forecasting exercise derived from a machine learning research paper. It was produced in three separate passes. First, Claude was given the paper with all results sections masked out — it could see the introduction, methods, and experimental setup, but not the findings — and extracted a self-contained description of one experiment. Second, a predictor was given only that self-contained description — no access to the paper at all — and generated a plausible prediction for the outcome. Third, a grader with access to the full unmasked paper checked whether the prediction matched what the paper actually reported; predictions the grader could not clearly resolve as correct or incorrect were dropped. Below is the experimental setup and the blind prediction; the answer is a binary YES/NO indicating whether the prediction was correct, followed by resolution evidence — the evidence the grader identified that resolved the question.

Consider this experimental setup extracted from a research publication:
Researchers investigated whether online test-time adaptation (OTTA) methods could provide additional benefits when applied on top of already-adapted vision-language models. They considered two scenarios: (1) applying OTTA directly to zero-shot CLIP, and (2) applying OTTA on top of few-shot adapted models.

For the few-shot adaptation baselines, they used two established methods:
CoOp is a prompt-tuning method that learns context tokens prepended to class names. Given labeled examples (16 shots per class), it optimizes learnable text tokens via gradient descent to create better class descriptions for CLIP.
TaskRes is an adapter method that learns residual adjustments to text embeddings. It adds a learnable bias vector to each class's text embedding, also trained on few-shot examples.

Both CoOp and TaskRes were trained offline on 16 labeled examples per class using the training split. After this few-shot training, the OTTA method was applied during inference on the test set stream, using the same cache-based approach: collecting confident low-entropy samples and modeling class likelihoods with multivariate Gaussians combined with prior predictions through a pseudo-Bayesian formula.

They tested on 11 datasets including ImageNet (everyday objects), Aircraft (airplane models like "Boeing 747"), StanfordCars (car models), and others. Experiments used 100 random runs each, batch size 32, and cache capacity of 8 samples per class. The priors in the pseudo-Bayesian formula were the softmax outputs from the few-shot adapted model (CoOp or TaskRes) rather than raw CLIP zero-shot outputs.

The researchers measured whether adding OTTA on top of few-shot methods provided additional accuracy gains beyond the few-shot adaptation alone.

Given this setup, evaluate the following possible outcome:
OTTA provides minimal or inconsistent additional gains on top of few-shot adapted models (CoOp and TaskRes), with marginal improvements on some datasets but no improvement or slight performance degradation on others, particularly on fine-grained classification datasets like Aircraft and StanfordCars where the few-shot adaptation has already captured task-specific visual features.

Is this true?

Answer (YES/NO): NO